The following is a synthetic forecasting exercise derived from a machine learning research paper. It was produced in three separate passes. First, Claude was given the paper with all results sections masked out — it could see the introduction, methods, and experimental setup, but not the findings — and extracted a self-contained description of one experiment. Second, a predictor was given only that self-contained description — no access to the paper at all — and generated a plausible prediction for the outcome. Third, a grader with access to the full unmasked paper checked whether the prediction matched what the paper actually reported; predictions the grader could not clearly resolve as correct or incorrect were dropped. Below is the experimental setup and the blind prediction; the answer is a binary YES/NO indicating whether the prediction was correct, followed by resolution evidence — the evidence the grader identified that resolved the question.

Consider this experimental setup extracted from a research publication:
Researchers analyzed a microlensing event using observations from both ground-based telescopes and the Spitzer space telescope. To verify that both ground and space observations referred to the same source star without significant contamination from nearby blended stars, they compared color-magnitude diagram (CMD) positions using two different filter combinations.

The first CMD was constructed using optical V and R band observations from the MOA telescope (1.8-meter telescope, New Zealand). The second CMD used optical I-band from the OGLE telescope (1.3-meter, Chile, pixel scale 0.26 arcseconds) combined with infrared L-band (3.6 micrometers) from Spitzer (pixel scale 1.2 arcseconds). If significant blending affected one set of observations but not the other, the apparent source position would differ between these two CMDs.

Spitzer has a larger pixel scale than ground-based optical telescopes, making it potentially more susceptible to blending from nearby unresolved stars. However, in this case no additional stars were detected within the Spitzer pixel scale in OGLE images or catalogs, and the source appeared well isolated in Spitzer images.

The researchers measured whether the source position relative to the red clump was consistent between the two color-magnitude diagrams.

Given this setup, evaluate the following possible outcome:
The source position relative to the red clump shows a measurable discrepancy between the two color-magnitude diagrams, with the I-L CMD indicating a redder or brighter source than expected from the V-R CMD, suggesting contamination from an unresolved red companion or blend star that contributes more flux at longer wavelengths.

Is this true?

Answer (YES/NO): NO